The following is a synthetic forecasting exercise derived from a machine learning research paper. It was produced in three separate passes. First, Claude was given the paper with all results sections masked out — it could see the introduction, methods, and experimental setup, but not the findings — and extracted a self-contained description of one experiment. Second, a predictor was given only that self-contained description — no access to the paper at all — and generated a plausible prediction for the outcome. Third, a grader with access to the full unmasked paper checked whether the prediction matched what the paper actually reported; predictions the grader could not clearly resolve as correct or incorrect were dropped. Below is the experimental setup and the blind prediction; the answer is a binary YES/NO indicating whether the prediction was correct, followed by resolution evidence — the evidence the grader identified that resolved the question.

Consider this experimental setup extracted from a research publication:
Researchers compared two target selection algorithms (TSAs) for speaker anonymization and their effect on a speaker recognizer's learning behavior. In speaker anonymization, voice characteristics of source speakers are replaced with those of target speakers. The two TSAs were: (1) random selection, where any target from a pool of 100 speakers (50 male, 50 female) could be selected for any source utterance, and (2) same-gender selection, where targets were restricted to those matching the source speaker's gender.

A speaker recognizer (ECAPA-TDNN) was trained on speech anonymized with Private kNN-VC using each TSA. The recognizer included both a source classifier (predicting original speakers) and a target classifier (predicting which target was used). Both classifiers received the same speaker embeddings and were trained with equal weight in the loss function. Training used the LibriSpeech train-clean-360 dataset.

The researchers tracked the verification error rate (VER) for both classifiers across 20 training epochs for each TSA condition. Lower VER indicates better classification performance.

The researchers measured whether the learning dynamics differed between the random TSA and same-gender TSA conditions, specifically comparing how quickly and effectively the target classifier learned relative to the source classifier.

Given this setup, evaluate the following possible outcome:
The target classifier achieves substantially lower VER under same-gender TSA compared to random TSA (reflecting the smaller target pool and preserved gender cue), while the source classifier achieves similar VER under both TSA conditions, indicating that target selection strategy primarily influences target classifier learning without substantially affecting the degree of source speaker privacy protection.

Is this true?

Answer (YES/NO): NO